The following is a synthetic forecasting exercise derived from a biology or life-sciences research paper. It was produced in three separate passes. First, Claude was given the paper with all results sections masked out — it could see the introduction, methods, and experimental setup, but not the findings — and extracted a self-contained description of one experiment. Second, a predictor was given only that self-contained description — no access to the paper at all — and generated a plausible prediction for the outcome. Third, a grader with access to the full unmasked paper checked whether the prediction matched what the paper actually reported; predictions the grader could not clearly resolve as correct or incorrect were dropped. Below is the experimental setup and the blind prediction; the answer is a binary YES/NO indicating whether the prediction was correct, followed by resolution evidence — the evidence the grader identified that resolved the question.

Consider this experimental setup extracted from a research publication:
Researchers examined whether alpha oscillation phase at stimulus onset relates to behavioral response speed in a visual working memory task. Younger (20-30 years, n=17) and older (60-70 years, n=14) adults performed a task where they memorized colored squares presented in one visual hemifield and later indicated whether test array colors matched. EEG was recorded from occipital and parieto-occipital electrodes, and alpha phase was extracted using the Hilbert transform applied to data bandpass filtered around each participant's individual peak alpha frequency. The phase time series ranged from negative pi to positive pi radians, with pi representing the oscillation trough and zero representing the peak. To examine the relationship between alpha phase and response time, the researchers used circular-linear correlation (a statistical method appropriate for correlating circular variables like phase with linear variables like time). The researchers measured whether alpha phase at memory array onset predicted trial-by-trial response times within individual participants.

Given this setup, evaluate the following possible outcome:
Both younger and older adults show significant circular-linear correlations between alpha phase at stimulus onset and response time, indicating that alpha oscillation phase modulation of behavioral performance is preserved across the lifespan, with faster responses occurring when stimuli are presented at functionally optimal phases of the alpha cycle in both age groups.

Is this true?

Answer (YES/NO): NO